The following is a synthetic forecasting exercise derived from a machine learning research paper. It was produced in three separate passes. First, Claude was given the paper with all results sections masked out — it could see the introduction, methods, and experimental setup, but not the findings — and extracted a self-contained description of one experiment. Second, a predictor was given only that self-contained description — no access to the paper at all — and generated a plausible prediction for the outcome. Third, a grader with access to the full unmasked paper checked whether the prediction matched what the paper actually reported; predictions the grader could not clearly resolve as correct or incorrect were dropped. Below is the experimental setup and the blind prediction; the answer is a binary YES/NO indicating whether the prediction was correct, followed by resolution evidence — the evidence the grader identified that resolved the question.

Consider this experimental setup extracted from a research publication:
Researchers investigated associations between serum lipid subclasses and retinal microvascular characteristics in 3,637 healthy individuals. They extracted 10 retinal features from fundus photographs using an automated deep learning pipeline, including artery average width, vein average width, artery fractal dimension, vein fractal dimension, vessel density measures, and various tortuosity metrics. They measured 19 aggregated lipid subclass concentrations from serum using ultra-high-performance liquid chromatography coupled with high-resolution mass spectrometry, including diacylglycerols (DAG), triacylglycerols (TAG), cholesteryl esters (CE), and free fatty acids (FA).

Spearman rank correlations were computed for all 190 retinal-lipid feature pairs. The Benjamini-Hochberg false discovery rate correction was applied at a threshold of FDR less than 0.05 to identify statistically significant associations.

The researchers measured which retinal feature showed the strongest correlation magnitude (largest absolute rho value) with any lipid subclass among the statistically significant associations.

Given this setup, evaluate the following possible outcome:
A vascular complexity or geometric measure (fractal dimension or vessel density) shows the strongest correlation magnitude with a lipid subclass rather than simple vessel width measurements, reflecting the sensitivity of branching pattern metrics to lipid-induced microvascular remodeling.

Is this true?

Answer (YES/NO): NO